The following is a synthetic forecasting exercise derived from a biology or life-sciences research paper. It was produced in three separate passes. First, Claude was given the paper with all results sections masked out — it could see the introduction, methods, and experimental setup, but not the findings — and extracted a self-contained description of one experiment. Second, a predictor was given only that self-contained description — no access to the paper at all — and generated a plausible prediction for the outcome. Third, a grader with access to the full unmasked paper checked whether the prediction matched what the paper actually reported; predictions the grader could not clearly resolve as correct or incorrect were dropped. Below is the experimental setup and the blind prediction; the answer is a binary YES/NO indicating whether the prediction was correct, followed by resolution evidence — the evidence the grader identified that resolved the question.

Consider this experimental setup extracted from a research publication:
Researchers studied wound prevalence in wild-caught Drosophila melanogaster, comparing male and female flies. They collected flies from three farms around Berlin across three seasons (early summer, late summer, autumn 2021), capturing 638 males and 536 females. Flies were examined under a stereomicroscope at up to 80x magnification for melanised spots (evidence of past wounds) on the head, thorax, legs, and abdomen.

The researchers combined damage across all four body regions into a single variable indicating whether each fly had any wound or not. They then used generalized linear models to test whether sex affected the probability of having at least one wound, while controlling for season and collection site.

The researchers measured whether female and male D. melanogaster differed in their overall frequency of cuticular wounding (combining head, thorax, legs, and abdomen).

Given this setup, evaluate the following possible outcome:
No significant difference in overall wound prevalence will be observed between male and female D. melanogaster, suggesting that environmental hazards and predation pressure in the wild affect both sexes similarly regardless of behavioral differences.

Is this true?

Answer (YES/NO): NO